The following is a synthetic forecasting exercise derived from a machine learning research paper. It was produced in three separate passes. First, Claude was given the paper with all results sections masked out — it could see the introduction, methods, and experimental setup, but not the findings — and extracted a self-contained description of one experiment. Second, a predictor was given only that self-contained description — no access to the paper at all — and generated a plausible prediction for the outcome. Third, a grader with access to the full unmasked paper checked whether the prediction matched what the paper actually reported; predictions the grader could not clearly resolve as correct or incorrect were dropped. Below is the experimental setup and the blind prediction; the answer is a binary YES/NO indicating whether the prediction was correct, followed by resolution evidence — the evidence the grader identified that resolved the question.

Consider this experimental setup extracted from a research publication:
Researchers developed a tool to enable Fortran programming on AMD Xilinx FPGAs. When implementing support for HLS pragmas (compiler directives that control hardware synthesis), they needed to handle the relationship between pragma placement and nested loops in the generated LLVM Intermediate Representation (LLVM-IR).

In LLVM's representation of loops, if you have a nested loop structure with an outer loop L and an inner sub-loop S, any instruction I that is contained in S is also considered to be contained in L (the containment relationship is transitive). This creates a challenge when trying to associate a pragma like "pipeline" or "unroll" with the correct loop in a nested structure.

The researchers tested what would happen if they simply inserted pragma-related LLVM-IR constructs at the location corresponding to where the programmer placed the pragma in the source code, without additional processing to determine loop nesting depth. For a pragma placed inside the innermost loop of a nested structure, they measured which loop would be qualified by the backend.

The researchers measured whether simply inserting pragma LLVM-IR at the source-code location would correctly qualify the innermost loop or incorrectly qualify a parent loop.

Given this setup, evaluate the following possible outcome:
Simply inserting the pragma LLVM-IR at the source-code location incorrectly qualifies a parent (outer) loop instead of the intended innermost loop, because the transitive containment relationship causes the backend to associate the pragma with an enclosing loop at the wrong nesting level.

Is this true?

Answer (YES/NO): YES